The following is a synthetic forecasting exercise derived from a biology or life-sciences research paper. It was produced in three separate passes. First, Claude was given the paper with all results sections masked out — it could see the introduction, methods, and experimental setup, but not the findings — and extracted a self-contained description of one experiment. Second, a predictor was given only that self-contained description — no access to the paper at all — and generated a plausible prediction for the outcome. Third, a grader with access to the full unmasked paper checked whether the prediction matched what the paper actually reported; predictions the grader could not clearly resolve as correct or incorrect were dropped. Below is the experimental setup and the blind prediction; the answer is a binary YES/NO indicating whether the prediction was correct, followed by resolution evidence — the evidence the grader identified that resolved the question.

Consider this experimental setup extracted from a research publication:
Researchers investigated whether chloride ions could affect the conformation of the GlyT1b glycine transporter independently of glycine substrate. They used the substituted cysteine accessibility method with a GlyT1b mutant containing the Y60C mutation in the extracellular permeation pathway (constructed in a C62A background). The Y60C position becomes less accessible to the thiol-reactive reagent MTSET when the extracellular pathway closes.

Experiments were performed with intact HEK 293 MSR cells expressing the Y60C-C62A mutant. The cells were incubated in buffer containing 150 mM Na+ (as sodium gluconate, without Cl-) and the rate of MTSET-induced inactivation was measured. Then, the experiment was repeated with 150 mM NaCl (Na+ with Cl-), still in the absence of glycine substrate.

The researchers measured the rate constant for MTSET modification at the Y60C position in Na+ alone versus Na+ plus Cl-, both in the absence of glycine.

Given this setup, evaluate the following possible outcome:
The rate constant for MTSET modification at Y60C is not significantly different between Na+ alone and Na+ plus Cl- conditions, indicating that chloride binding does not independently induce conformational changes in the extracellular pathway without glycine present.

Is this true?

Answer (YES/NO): NO